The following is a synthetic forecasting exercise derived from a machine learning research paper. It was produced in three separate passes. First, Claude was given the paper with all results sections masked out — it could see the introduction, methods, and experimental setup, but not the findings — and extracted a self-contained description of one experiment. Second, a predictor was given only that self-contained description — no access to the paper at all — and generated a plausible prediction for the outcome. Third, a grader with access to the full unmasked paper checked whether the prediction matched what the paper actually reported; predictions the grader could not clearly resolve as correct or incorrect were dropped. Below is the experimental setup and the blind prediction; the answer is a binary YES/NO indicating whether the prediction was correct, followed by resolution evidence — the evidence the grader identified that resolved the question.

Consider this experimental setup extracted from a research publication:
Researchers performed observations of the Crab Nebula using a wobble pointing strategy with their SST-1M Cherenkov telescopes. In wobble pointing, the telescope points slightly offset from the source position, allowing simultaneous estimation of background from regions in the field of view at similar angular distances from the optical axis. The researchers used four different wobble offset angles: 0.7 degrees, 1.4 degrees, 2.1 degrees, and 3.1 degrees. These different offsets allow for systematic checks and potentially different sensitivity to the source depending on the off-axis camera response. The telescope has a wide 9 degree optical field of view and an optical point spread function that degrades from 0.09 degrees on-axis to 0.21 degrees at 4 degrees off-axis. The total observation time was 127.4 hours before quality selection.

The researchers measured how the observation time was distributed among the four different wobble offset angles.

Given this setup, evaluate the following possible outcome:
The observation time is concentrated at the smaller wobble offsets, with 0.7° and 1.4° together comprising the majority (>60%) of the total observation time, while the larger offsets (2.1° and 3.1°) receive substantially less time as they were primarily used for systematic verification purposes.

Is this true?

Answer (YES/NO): YES